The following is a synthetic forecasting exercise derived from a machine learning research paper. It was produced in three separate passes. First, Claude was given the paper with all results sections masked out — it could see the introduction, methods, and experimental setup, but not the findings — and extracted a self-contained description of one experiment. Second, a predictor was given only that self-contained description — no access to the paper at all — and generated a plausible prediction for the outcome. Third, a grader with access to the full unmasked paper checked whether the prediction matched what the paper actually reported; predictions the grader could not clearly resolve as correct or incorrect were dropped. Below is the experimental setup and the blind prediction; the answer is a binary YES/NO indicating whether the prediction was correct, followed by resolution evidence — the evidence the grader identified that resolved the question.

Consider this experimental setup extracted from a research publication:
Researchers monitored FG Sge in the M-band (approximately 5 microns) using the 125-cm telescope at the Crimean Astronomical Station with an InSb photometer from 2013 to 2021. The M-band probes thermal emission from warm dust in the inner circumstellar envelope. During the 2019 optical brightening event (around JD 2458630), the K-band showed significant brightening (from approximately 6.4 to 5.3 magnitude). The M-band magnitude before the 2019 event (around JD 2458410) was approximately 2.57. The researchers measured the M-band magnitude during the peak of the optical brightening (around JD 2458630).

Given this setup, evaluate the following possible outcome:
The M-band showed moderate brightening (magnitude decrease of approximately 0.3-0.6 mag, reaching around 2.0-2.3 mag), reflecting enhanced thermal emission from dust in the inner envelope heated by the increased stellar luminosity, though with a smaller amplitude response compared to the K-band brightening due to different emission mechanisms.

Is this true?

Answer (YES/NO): NO